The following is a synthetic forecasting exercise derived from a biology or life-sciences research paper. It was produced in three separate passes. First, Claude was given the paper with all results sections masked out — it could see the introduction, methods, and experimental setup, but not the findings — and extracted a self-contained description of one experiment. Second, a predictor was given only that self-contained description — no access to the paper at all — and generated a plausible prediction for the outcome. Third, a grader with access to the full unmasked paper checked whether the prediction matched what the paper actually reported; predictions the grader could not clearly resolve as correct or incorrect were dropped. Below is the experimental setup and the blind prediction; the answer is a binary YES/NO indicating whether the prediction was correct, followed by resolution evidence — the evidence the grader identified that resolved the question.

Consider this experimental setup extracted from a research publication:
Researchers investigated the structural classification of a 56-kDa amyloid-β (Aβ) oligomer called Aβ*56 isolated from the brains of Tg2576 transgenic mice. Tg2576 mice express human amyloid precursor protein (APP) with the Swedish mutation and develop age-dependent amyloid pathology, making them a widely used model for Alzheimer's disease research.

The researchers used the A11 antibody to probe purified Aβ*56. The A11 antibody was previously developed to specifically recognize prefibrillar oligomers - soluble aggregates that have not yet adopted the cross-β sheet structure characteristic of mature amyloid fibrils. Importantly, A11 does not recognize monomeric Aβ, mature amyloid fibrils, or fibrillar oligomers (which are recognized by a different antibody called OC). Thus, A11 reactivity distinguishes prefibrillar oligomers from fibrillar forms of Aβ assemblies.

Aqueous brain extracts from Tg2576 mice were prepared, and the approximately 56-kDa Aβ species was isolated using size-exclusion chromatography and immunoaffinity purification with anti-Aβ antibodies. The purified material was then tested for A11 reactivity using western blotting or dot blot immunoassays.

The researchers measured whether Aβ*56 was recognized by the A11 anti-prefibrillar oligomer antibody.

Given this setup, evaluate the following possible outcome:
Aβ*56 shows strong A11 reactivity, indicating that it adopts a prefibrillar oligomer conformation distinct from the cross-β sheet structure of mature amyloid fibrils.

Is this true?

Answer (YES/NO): NO